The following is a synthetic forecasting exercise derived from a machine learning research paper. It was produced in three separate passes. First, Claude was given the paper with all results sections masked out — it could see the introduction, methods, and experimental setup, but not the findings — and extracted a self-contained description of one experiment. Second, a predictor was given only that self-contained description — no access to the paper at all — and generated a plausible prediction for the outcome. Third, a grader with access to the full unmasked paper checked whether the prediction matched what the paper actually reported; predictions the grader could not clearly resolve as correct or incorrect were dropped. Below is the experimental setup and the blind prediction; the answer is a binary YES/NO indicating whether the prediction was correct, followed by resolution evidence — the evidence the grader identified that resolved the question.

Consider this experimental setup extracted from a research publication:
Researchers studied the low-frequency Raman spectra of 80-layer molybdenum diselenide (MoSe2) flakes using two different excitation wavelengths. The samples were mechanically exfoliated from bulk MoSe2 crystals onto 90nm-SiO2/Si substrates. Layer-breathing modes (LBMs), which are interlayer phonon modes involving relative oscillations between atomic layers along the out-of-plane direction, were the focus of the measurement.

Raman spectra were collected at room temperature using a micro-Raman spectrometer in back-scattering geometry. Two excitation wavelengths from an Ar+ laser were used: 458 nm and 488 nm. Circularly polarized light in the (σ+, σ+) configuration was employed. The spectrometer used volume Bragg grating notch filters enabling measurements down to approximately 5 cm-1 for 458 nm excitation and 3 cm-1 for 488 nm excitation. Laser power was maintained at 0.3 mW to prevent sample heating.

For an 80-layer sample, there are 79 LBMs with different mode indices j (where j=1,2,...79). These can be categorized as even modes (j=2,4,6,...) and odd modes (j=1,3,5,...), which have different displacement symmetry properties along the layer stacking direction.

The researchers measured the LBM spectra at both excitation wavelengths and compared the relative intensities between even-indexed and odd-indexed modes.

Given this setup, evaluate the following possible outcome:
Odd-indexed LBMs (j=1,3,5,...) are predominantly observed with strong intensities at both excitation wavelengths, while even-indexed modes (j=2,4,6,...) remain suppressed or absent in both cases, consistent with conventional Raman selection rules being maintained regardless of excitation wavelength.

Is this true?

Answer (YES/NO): NO